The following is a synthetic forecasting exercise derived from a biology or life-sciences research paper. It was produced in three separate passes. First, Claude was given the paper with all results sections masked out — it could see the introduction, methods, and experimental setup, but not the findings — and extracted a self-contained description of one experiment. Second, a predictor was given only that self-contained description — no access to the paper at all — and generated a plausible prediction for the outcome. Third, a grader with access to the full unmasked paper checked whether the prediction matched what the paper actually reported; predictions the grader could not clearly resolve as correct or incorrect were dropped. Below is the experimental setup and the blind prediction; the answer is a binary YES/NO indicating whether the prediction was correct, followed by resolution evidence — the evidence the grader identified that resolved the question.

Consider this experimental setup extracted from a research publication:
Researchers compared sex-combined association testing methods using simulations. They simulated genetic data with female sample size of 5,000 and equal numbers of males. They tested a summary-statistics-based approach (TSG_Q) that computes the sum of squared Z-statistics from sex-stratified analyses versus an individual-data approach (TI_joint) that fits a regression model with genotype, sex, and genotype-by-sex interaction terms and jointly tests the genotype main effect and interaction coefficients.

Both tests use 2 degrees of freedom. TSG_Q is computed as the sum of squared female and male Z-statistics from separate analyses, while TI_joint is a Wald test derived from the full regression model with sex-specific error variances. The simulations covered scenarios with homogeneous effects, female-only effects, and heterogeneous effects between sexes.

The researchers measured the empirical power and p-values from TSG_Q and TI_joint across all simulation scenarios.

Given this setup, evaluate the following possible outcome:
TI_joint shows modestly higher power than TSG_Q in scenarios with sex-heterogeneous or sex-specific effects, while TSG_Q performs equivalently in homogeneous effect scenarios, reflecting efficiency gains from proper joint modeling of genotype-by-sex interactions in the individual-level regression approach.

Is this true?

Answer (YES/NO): NO